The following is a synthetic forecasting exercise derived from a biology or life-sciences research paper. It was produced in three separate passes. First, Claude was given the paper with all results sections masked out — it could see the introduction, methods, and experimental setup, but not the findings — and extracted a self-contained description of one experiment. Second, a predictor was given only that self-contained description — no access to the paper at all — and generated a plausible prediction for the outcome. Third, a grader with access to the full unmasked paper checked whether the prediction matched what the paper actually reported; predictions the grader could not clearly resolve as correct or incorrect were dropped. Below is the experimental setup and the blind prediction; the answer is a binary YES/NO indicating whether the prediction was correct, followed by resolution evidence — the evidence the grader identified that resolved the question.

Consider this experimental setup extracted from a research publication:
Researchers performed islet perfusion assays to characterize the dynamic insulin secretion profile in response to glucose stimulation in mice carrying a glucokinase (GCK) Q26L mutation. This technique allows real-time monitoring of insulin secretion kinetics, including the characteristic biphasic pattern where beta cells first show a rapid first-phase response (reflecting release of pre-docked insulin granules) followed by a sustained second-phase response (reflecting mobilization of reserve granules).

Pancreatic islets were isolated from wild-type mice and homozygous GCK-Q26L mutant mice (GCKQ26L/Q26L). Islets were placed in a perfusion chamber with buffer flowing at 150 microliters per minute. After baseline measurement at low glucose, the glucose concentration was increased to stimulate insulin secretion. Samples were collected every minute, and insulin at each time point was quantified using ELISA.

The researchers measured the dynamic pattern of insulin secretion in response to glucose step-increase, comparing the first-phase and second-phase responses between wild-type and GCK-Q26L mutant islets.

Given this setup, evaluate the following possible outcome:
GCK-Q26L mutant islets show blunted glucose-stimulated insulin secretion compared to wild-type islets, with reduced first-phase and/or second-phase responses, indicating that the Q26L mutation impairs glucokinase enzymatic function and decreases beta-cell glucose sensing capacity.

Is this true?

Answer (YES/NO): YES